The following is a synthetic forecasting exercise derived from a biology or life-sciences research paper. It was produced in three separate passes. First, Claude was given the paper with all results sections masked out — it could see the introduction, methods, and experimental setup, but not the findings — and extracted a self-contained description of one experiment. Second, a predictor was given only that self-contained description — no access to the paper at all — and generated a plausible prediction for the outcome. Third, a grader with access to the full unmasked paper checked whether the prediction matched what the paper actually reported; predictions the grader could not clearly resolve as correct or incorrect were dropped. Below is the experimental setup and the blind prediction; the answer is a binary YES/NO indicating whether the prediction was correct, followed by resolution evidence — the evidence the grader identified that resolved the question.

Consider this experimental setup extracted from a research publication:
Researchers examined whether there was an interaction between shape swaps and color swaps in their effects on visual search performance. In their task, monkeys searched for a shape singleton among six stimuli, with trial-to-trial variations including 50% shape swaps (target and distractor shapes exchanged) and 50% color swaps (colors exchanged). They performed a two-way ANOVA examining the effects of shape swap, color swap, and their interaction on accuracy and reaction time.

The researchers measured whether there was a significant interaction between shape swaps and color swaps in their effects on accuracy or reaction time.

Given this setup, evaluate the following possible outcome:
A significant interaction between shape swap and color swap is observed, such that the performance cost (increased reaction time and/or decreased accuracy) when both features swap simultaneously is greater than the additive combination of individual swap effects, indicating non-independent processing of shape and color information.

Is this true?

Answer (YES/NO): NO